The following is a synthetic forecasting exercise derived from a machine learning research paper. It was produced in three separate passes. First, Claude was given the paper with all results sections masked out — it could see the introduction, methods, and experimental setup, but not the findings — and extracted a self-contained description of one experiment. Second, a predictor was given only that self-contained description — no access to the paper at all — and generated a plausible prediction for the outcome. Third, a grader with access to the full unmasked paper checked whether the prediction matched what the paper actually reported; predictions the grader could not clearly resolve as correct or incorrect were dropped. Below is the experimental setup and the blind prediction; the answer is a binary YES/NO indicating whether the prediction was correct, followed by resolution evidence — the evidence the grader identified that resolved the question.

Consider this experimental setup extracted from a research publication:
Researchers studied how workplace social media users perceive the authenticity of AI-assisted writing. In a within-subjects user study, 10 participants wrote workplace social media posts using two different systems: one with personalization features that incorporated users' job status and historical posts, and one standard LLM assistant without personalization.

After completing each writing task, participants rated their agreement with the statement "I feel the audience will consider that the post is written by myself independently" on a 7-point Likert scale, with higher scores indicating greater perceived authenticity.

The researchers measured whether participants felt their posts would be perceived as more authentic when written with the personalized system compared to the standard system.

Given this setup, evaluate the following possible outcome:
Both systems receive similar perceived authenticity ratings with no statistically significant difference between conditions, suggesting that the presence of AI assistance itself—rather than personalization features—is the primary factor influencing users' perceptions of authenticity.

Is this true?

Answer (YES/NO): YES